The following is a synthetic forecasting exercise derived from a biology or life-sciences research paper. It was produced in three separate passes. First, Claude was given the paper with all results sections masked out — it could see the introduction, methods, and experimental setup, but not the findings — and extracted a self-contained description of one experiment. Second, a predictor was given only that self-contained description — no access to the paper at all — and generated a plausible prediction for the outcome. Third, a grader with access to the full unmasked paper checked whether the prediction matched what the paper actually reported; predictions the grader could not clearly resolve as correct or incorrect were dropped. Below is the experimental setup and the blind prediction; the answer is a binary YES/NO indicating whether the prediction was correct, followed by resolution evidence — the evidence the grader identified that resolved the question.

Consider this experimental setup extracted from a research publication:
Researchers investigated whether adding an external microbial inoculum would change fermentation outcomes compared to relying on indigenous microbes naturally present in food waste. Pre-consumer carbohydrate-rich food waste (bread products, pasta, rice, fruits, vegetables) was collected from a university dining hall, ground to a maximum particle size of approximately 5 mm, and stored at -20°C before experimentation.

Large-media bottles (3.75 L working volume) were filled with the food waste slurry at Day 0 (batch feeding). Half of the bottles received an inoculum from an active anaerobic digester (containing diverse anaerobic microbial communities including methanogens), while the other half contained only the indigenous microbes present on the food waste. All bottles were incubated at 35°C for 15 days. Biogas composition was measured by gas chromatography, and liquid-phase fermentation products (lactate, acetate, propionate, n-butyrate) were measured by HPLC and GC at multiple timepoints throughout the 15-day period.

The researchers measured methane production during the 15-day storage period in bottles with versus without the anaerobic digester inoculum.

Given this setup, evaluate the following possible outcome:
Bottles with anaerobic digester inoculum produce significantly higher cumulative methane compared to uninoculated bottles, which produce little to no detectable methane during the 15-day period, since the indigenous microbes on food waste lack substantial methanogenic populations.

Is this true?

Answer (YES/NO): NO